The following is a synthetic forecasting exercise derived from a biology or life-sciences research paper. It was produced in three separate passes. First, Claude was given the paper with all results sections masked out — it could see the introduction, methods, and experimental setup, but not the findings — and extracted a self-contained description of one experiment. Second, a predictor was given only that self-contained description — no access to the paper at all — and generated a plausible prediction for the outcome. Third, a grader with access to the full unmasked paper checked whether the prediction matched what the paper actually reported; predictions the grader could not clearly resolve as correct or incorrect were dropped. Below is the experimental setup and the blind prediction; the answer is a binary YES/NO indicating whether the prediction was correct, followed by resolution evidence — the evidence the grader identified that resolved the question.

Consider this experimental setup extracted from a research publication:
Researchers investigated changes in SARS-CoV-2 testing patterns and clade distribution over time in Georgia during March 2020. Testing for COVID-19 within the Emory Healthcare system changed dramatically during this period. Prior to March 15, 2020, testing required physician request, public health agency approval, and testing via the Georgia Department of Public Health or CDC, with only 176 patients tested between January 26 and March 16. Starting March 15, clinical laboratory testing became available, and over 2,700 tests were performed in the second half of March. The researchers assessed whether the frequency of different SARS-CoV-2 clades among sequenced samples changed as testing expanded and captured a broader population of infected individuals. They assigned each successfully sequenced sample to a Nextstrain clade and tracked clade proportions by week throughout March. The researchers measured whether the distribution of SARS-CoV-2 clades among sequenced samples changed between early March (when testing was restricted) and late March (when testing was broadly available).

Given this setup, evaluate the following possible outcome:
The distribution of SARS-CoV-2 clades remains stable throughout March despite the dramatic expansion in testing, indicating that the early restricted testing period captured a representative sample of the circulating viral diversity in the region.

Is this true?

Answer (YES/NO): NO